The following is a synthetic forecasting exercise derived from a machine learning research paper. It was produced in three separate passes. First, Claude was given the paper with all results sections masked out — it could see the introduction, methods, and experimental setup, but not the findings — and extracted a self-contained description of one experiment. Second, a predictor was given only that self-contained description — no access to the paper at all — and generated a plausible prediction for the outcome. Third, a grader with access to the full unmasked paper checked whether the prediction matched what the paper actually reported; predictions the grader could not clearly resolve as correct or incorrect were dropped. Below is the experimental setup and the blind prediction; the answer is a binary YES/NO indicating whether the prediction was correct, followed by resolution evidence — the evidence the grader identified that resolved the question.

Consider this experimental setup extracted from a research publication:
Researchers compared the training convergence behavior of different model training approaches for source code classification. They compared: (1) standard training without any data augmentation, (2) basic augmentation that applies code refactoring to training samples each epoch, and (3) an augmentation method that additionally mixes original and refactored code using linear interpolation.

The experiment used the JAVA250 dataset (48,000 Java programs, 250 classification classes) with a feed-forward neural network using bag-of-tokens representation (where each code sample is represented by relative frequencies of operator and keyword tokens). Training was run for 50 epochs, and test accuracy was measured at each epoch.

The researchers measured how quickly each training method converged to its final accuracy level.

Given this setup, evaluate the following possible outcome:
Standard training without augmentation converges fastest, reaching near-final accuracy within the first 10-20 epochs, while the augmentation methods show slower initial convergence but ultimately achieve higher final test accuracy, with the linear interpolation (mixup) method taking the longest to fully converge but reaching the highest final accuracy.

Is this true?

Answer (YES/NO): NO